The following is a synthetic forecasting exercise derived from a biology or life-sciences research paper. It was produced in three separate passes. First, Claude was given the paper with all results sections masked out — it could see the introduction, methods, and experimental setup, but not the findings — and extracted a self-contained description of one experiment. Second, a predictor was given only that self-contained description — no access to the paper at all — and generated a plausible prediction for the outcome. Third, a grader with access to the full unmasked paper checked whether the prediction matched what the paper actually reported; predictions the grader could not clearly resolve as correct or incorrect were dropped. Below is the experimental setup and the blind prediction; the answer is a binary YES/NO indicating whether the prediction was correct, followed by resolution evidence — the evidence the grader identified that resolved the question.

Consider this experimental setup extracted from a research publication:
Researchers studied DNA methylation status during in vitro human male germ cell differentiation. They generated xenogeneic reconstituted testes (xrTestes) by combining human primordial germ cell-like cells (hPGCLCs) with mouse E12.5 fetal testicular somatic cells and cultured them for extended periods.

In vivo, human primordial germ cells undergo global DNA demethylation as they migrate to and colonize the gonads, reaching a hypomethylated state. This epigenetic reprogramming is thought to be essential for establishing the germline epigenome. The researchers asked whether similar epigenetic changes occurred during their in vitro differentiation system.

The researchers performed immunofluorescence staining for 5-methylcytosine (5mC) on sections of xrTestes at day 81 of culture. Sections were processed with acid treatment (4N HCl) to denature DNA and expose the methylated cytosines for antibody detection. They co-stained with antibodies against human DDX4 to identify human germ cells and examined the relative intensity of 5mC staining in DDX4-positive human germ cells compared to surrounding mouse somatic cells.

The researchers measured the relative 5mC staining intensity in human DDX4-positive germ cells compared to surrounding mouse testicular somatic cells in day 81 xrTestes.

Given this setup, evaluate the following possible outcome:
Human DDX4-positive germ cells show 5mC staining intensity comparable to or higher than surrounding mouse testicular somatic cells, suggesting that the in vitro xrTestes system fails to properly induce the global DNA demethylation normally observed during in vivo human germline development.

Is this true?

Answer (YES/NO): NO